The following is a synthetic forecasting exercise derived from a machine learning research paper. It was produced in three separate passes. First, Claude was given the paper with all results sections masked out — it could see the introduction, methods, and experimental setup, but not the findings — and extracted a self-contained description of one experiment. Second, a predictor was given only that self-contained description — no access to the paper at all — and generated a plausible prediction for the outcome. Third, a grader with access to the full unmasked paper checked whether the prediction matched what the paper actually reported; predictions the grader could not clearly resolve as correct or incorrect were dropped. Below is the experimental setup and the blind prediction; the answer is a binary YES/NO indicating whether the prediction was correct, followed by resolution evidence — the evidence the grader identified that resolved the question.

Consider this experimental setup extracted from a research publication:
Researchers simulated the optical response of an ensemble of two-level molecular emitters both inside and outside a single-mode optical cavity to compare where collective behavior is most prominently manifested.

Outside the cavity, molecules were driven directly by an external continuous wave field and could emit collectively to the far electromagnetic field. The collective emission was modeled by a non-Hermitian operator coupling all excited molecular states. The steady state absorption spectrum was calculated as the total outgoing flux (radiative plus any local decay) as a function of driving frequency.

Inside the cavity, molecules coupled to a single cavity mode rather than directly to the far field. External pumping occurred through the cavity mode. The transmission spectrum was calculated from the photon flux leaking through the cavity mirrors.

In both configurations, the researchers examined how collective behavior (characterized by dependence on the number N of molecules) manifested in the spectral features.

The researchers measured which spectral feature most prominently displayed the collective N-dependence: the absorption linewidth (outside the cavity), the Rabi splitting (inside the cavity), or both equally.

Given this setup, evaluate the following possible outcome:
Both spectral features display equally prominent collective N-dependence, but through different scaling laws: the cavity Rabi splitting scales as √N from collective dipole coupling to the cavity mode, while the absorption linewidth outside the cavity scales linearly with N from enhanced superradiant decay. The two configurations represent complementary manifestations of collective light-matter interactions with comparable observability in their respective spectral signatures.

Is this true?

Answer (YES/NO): NO